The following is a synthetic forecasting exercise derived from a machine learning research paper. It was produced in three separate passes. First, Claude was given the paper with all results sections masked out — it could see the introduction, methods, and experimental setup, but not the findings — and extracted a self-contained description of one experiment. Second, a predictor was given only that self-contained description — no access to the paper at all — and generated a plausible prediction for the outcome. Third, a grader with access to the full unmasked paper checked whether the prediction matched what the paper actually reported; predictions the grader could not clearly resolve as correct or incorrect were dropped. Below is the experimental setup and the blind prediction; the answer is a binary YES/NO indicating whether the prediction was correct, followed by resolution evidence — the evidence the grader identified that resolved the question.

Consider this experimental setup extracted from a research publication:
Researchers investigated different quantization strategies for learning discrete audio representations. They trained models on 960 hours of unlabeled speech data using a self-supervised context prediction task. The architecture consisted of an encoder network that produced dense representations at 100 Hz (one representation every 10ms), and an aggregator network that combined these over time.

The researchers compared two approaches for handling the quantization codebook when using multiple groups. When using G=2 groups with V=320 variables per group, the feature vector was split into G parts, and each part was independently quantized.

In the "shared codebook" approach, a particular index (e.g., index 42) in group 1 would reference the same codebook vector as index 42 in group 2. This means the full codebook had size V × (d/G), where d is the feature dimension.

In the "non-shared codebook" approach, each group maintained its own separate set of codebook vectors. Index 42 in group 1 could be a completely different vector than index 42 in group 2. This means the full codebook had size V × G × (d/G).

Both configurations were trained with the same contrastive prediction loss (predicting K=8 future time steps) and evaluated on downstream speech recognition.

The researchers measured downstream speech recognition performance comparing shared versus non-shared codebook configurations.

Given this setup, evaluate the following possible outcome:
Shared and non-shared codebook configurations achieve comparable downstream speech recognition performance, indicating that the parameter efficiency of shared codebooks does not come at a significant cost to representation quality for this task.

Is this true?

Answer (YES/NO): YES